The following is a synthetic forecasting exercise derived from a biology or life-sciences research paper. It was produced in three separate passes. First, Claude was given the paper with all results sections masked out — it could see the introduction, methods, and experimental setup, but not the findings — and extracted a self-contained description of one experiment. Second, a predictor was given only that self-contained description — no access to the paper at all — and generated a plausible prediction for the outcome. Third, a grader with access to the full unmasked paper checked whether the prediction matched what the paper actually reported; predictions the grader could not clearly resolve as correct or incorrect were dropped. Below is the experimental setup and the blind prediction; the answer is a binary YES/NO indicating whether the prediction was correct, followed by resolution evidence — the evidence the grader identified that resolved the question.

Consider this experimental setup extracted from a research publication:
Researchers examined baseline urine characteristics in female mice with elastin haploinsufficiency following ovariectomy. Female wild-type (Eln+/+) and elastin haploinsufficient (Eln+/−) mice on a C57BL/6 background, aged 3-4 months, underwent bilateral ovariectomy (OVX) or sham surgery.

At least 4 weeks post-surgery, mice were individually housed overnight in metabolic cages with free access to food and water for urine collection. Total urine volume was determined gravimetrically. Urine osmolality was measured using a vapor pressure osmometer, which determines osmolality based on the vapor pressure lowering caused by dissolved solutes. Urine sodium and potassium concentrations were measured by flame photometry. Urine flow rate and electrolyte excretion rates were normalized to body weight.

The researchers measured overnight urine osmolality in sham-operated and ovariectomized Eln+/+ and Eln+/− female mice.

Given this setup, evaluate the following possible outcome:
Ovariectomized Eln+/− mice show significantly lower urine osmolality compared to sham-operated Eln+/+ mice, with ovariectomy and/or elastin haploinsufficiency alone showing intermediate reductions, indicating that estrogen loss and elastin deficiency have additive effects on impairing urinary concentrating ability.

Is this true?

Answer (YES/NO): NO